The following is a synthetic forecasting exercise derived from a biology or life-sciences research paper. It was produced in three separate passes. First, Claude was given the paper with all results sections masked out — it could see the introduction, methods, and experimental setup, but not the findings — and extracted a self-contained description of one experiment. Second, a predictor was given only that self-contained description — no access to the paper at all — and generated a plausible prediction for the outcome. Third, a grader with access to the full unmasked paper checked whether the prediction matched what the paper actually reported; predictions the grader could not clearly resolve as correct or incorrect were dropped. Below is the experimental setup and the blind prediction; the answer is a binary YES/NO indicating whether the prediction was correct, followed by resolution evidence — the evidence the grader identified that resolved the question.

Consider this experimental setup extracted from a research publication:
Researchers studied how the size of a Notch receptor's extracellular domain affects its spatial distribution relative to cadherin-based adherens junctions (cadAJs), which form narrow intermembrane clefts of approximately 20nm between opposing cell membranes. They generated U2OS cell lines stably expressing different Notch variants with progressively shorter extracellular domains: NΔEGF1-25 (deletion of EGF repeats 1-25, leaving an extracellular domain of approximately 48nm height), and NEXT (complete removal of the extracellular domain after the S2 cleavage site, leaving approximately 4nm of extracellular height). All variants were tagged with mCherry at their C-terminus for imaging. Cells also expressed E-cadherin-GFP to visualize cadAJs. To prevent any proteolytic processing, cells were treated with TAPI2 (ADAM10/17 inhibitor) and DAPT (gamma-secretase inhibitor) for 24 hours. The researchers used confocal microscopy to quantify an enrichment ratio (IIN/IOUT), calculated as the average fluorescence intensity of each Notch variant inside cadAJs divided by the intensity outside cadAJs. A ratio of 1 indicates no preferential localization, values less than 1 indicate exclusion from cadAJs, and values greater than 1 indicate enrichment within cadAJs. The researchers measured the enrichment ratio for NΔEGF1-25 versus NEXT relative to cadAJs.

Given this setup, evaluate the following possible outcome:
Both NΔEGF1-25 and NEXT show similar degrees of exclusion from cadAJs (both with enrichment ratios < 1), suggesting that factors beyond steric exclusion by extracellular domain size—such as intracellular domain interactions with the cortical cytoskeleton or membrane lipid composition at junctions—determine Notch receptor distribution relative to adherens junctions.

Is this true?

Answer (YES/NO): NO